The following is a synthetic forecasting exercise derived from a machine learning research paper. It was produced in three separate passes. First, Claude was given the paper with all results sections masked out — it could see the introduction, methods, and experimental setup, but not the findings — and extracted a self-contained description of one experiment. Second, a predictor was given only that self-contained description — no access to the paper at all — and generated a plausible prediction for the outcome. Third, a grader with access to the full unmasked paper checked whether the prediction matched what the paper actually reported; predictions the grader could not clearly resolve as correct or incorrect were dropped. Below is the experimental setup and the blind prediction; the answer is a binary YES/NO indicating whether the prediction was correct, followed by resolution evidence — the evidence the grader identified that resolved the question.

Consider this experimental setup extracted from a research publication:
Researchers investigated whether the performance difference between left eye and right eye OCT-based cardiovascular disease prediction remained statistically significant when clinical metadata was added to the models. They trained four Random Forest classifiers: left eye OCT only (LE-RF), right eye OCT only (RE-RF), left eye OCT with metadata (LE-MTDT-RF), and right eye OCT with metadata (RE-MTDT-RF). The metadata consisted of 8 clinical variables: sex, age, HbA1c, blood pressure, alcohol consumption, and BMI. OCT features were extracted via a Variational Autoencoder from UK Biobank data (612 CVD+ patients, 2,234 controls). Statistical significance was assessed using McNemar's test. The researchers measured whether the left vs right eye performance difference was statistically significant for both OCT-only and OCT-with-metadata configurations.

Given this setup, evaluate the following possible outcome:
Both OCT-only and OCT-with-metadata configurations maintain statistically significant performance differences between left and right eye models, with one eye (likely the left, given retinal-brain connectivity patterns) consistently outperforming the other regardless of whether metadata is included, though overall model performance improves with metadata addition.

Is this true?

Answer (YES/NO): YES